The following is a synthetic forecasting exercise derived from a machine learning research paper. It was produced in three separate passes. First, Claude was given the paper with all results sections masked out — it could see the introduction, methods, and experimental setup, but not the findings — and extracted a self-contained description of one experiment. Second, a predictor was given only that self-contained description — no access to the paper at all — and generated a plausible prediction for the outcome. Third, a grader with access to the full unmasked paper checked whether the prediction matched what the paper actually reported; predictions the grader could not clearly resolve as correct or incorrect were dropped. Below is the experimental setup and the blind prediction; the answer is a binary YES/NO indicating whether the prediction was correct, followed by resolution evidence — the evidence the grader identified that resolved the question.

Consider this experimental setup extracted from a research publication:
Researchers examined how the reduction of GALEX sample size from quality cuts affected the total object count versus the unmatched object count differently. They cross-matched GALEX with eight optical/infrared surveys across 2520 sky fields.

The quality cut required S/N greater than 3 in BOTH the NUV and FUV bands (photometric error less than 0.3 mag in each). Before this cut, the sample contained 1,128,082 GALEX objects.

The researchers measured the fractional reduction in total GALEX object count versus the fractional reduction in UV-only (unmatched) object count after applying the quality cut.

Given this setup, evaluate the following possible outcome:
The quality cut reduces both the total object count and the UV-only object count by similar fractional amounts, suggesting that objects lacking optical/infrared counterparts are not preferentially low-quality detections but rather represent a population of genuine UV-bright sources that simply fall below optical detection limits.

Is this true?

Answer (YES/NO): NO